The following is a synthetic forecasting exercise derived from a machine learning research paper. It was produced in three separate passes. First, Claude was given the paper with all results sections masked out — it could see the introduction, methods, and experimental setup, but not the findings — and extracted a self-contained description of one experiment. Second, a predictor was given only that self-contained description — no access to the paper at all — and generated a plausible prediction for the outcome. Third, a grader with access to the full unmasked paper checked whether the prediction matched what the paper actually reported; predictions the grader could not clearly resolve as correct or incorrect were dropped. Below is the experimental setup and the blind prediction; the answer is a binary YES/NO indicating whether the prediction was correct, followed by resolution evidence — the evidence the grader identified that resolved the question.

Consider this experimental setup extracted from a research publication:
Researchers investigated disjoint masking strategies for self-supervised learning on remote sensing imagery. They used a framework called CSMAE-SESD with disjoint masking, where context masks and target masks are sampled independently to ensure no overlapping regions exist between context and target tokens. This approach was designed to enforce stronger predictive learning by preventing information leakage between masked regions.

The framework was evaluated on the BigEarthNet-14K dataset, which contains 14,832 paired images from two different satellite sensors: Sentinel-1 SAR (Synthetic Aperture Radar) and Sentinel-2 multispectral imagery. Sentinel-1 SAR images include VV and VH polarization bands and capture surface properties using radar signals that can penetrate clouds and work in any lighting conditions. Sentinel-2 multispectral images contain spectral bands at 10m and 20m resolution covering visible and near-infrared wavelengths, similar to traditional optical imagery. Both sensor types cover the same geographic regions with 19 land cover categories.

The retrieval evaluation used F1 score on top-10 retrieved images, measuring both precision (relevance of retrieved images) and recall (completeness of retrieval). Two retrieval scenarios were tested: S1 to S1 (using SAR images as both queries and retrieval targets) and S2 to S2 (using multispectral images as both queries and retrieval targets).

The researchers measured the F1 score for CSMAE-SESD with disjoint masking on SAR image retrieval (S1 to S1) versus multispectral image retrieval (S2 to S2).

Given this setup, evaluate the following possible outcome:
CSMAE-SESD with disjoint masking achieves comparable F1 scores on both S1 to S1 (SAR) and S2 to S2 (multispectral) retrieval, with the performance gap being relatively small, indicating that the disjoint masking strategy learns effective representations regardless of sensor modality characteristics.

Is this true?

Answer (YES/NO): NO